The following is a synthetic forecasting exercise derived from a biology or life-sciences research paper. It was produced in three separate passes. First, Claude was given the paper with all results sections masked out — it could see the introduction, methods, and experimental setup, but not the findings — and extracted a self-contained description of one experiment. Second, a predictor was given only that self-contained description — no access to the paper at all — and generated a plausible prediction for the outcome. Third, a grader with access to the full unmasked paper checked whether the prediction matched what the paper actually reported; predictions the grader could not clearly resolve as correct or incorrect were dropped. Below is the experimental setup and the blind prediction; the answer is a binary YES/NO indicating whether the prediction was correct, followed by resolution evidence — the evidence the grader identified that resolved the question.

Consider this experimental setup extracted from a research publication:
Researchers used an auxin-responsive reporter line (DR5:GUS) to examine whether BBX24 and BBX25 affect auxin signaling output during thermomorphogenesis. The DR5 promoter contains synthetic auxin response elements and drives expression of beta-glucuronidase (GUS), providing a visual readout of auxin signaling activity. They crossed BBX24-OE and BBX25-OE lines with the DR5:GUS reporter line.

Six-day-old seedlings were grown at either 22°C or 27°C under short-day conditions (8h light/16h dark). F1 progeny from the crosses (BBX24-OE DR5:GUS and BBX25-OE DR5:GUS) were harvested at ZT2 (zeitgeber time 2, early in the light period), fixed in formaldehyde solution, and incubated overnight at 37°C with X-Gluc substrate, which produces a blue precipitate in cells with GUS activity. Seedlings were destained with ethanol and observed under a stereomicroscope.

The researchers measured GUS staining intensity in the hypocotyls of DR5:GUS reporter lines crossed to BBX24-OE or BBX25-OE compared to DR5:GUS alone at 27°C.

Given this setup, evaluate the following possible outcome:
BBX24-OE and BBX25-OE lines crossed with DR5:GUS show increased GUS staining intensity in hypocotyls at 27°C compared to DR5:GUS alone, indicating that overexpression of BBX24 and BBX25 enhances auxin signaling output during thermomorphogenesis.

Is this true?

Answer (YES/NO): YES